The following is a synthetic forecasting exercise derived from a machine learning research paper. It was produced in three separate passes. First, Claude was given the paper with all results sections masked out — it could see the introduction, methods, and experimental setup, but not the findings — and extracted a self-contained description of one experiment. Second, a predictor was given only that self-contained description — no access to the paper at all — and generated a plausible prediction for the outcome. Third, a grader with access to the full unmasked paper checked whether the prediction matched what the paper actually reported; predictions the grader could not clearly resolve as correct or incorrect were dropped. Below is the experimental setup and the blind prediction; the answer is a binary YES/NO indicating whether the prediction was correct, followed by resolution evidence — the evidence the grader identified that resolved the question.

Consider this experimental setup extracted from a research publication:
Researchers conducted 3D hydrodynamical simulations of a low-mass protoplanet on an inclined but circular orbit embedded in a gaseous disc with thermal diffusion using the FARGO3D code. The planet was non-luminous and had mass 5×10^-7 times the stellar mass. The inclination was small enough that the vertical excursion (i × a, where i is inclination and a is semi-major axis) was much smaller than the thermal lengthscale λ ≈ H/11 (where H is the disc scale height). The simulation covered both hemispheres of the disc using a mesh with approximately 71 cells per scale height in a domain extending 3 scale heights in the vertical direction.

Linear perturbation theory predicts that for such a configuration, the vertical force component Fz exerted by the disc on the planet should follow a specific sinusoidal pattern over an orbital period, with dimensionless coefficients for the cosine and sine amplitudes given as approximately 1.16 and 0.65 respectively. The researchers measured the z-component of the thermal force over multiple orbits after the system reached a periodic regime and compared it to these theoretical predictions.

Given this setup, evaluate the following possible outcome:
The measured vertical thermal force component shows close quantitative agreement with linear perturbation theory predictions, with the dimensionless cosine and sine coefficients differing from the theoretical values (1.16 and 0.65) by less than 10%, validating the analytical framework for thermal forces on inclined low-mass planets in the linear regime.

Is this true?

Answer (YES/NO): NO